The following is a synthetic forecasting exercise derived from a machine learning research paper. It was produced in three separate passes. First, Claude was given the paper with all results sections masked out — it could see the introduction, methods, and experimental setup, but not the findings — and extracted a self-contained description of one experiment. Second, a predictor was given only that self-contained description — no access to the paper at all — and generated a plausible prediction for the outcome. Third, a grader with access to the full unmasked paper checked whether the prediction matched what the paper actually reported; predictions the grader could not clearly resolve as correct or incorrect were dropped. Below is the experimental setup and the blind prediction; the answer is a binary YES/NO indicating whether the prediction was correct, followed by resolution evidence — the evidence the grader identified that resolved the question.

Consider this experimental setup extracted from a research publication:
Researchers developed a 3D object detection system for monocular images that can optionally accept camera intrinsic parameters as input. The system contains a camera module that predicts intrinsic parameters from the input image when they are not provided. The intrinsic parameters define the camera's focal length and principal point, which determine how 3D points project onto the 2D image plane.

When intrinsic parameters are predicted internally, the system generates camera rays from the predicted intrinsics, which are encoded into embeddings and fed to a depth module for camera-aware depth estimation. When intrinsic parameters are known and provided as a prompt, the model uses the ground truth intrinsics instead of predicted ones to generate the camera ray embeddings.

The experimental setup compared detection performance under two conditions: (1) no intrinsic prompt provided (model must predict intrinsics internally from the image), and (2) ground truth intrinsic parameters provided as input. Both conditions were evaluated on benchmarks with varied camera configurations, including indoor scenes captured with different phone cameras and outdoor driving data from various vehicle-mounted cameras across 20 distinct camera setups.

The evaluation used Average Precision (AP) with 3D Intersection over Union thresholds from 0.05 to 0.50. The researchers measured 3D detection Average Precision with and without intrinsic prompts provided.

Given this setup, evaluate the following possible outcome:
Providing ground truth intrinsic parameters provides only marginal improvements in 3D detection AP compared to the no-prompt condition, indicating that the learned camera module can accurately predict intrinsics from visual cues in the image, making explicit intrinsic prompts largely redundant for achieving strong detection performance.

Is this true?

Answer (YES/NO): NO